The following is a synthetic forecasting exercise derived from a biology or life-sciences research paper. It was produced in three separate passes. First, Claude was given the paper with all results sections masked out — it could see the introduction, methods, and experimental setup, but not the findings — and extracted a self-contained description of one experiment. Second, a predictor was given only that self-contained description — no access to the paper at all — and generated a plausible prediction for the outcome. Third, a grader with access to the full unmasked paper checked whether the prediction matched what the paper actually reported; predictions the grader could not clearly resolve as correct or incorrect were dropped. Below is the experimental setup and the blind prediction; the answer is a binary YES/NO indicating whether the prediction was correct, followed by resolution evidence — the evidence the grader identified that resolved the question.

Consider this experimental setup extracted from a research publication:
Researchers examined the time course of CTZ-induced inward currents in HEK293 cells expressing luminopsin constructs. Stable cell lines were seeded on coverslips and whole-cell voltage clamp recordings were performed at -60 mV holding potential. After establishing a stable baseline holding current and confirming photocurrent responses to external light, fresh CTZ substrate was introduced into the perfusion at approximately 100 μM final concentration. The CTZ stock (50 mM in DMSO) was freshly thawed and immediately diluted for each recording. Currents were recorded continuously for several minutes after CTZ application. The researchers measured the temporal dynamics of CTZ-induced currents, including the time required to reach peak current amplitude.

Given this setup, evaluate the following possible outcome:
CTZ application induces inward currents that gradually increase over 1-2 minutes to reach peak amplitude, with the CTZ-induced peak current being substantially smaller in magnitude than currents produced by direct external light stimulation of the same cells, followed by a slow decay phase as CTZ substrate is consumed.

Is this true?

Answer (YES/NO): NO